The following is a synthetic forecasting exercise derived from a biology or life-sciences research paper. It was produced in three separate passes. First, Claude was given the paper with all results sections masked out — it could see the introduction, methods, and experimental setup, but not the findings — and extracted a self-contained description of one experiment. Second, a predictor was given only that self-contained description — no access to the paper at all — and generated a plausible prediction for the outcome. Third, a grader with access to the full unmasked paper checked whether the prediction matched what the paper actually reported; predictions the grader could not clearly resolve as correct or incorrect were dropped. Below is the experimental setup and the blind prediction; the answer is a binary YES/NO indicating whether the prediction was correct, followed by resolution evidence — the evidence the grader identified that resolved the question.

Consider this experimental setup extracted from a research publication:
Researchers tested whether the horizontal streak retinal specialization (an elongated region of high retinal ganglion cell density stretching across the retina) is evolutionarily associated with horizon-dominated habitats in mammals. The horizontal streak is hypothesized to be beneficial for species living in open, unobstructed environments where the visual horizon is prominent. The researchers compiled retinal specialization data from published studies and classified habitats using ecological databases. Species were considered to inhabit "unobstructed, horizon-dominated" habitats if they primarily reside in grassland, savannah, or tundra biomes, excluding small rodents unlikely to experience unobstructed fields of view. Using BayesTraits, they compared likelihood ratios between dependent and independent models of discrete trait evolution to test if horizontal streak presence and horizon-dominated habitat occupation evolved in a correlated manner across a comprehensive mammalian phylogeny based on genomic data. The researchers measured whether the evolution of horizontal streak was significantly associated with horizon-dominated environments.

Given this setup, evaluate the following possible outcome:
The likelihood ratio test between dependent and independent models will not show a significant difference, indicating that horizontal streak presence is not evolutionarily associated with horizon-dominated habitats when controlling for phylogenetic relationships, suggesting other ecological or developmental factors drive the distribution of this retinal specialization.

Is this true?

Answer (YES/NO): YES